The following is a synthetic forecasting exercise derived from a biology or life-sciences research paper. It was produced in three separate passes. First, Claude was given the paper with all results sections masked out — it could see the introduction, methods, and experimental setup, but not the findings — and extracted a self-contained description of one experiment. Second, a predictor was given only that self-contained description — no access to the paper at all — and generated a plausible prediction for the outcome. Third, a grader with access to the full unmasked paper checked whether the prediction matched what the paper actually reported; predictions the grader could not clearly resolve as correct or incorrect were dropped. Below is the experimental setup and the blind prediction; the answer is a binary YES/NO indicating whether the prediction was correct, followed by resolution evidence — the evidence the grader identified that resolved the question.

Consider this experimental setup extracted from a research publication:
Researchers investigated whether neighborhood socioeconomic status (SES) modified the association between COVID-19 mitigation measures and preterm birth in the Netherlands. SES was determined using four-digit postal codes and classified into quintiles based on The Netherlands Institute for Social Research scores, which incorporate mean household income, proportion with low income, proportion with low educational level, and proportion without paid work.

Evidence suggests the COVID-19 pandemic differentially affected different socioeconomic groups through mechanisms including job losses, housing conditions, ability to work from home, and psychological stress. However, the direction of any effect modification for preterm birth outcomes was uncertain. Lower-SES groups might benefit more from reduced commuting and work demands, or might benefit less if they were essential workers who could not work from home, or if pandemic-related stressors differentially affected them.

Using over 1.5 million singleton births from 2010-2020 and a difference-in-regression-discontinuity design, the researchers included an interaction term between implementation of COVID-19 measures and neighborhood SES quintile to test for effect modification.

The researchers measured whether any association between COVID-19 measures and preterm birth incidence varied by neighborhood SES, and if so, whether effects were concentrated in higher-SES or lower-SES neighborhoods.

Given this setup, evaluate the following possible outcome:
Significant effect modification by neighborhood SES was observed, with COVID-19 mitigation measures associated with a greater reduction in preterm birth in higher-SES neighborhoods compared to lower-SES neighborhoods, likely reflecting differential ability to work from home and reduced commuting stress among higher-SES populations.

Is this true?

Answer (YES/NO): NO